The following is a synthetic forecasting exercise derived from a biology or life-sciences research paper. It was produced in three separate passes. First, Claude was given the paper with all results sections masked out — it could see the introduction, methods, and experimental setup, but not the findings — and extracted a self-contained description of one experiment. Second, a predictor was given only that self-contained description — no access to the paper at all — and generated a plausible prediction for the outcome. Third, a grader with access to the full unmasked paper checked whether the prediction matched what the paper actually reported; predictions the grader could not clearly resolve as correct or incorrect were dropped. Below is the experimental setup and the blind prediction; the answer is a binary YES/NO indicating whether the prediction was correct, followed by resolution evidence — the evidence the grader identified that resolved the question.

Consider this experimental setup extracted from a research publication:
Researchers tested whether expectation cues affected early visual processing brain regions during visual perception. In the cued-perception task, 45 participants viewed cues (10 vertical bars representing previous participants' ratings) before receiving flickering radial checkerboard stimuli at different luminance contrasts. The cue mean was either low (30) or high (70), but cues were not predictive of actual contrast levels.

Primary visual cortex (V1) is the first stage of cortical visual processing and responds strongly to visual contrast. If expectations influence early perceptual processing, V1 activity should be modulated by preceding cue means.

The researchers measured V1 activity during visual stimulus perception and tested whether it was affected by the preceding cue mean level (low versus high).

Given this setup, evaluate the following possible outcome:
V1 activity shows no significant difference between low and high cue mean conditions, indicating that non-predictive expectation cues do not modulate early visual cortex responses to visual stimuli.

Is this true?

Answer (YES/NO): YES